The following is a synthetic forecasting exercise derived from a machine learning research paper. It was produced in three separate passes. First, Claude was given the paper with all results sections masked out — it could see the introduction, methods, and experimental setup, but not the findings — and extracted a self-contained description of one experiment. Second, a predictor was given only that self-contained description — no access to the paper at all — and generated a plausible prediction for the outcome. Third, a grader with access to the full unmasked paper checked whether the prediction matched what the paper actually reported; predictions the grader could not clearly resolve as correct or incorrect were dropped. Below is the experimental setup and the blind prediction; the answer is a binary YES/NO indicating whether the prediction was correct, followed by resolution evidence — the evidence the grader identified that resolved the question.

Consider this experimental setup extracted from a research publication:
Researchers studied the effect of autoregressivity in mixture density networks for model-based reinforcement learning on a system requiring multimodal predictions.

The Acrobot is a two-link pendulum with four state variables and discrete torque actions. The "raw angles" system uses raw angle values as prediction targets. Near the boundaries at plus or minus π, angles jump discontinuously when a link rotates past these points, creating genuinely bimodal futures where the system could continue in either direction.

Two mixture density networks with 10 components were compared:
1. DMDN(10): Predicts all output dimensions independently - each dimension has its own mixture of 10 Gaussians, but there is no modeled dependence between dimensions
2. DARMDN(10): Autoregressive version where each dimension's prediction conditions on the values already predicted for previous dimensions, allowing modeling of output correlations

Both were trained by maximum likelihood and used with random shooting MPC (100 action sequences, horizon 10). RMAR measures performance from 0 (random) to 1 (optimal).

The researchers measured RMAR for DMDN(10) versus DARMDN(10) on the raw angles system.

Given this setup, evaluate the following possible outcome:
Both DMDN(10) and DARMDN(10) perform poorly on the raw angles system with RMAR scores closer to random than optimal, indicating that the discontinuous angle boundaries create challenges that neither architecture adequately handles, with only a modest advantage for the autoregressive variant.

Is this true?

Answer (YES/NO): NO